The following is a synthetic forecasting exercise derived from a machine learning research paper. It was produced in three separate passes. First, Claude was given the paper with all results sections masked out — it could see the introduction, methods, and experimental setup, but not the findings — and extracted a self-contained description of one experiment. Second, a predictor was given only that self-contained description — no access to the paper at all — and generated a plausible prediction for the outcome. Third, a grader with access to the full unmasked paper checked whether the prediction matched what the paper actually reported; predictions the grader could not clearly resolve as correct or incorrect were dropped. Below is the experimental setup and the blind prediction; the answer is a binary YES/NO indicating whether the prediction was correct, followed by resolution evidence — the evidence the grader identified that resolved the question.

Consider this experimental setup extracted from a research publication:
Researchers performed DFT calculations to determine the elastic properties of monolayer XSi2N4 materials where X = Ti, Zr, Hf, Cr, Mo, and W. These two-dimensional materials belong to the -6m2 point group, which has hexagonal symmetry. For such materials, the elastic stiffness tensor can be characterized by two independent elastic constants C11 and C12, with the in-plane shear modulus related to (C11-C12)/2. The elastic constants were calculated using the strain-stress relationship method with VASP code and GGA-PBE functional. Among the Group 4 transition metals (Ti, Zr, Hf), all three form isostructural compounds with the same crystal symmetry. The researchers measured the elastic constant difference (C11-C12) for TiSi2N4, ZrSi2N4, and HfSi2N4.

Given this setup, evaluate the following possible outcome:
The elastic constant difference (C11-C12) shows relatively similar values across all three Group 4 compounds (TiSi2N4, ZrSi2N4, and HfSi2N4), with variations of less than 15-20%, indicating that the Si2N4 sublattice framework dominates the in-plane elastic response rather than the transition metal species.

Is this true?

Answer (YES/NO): YES